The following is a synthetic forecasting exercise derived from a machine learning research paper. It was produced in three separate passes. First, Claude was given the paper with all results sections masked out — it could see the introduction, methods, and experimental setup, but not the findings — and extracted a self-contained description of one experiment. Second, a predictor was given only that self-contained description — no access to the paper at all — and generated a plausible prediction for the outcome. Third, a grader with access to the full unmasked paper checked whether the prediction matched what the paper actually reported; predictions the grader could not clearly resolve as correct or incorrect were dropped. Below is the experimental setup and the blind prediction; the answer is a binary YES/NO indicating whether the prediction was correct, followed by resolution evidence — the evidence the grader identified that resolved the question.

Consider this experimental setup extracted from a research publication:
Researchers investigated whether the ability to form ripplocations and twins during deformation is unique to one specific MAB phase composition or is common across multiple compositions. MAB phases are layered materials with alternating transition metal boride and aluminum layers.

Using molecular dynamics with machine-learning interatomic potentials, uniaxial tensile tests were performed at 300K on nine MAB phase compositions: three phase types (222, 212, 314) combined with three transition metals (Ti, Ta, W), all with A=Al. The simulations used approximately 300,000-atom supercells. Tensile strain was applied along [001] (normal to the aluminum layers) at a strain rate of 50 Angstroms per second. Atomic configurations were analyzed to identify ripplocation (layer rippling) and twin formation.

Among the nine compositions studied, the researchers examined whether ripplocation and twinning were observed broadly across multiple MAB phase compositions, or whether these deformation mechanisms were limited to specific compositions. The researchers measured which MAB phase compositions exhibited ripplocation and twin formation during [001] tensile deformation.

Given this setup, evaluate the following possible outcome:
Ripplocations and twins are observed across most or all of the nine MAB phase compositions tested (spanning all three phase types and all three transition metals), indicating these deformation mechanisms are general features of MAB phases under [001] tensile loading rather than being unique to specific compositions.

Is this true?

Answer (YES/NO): NO